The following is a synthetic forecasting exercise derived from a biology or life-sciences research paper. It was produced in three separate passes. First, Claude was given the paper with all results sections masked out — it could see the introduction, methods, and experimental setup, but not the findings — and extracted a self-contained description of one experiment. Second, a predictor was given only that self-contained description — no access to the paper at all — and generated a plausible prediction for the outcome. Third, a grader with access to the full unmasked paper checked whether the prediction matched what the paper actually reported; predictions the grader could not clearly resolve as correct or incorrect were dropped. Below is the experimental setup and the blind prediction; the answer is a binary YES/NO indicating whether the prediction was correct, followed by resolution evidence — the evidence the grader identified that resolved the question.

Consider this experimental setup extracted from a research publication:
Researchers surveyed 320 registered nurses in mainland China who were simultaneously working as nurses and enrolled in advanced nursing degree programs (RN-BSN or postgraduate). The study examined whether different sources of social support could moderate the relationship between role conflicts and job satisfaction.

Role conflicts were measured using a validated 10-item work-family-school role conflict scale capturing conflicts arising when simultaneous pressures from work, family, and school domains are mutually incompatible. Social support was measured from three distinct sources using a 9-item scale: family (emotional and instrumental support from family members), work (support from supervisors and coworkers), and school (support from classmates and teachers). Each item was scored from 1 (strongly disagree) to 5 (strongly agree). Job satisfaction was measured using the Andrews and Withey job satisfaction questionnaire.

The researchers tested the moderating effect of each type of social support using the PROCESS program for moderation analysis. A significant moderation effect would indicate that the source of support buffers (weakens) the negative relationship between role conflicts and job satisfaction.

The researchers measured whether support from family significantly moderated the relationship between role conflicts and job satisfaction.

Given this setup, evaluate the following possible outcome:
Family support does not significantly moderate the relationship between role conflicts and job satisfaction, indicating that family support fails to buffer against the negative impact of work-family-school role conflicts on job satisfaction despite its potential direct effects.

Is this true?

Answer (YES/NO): NO